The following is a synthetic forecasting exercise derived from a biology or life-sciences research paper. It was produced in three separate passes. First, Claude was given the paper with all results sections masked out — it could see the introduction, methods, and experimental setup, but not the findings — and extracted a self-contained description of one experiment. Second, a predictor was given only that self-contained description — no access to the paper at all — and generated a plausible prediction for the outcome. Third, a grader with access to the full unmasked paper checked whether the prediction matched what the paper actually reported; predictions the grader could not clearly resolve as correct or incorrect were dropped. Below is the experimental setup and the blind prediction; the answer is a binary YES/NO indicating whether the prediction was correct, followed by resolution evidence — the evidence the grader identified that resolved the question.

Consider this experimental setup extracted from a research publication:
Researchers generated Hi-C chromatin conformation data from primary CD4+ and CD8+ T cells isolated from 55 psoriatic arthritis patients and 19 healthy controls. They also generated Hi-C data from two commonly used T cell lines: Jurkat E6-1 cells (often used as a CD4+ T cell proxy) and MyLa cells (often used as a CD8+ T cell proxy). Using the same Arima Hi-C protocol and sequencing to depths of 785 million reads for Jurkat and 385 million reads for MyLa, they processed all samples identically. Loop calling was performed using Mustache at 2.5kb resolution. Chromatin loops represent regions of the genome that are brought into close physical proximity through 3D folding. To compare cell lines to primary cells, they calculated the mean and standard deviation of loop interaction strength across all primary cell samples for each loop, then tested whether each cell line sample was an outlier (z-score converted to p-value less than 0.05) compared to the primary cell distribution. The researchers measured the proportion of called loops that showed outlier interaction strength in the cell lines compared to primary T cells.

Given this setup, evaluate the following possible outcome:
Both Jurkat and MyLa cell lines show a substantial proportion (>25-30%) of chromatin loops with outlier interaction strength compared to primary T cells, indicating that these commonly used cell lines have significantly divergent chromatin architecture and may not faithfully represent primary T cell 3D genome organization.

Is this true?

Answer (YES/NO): NO